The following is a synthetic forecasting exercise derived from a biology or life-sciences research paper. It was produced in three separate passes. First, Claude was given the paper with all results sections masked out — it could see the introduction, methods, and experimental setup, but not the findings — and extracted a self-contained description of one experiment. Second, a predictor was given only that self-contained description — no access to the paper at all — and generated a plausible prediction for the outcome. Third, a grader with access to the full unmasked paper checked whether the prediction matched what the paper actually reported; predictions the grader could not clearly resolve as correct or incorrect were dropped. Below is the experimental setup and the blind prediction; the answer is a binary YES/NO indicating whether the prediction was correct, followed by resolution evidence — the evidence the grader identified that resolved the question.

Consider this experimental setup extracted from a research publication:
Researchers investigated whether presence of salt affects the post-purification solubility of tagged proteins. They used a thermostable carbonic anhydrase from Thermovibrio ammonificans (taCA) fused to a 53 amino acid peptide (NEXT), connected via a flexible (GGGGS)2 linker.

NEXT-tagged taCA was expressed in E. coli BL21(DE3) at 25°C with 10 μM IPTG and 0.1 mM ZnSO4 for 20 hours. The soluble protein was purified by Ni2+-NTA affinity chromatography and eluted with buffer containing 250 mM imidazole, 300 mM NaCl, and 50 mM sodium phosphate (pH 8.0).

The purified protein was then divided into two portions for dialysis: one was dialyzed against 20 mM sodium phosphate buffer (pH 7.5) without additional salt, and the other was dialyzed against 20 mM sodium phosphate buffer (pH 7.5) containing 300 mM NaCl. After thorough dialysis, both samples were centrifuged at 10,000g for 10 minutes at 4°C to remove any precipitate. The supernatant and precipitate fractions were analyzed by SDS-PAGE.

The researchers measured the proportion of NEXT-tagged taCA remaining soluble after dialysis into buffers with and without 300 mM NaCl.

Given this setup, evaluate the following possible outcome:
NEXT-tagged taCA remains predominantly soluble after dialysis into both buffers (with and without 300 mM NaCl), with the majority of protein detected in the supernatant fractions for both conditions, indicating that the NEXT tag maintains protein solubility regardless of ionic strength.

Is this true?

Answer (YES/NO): YES